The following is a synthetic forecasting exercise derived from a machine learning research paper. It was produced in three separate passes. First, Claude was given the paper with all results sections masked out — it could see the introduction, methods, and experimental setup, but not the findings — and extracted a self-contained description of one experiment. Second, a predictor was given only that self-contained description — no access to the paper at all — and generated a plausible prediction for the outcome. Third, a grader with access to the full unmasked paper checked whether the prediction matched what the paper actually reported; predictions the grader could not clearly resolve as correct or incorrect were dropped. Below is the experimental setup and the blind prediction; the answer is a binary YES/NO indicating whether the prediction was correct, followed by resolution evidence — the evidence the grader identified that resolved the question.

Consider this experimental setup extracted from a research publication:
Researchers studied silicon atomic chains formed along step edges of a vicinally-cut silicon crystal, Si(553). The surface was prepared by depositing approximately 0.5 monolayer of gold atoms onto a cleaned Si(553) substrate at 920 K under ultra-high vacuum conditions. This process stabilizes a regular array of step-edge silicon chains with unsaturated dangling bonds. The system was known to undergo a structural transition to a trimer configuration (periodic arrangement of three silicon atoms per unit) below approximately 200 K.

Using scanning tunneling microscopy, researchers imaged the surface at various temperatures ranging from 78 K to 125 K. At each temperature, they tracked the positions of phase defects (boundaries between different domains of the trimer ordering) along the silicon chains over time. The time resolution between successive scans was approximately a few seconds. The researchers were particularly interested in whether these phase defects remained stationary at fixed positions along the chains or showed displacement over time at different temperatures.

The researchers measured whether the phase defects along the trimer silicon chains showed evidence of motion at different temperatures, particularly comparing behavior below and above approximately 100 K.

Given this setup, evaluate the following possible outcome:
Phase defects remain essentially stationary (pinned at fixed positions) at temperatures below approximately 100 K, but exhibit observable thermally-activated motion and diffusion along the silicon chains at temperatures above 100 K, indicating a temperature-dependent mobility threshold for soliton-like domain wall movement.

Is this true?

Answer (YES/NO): YES